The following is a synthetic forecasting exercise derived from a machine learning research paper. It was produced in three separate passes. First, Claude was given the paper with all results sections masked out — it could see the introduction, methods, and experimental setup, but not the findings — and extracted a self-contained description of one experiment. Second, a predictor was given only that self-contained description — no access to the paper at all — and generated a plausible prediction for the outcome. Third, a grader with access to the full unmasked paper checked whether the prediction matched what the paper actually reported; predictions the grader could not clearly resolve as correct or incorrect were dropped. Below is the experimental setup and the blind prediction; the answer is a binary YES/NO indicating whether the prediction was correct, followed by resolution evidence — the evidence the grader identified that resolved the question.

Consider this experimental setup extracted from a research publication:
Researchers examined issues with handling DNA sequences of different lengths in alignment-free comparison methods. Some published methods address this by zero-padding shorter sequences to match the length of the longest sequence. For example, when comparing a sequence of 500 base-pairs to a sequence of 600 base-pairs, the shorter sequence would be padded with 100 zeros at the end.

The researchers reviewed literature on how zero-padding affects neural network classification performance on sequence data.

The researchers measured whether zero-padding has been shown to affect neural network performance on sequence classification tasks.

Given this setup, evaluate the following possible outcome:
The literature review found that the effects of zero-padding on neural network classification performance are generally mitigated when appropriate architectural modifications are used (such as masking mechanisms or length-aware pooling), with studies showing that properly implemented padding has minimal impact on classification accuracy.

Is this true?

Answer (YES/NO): NO